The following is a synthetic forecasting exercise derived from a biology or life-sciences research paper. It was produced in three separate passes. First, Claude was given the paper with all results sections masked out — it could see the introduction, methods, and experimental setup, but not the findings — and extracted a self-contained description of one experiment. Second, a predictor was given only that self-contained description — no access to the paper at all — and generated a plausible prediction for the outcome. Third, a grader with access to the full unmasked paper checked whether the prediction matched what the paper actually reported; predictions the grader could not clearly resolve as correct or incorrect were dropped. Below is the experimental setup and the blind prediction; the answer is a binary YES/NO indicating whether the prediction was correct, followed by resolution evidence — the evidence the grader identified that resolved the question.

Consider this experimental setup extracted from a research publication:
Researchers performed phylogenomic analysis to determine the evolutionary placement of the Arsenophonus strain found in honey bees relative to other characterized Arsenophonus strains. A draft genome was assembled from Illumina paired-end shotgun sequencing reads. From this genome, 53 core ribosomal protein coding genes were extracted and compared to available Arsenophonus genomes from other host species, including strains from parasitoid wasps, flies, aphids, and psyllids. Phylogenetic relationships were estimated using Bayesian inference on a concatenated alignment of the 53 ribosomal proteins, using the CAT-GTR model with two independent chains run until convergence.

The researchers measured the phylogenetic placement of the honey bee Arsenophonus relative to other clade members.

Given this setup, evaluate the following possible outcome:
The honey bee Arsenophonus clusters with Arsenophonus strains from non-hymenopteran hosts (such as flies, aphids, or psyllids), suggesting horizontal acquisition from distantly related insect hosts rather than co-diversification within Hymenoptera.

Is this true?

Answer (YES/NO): NO